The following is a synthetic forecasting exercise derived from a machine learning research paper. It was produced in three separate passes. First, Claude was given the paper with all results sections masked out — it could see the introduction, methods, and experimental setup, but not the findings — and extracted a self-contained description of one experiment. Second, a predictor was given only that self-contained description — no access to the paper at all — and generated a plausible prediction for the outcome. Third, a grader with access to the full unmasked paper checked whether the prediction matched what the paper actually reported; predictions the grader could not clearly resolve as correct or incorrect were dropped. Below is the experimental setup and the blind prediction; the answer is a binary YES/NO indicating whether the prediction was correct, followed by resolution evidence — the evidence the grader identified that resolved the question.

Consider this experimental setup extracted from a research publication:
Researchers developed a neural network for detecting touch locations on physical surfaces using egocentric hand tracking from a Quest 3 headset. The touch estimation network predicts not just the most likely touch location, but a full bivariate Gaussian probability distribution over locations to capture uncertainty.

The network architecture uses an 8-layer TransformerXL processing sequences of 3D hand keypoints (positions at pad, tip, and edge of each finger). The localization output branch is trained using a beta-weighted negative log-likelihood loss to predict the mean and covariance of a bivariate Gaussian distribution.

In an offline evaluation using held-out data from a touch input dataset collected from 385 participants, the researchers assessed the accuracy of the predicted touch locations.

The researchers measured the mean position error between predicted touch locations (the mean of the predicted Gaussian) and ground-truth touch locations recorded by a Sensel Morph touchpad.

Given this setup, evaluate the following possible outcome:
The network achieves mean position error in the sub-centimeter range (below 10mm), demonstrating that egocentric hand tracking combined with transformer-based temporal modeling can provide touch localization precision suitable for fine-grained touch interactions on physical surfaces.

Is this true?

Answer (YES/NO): YES